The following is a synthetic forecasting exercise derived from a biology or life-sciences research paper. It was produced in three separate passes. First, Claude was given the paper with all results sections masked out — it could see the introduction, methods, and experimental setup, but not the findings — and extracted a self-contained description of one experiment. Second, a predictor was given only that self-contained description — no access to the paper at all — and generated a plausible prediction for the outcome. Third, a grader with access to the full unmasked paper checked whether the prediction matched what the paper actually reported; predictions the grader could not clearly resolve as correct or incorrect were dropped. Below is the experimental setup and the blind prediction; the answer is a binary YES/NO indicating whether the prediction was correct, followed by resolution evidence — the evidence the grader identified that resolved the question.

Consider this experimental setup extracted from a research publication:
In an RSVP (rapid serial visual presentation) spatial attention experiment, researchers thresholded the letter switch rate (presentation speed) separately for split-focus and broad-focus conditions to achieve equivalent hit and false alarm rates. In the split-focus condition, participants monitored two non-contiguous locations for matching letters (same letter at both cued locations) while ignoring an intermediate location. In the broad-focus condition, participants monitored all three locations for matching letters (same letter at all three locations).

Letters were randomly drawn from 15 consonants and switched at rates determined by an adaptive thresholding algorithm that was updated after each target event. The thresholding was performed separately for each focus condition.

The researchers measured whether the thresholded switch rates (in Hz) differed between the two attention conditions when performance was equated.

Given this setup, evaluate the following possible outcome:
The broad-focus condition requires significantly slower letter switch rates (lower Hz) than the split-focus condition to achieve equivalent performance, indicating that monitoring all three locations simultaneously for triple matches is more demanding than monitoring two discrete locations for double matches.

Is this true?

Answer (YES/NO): NO